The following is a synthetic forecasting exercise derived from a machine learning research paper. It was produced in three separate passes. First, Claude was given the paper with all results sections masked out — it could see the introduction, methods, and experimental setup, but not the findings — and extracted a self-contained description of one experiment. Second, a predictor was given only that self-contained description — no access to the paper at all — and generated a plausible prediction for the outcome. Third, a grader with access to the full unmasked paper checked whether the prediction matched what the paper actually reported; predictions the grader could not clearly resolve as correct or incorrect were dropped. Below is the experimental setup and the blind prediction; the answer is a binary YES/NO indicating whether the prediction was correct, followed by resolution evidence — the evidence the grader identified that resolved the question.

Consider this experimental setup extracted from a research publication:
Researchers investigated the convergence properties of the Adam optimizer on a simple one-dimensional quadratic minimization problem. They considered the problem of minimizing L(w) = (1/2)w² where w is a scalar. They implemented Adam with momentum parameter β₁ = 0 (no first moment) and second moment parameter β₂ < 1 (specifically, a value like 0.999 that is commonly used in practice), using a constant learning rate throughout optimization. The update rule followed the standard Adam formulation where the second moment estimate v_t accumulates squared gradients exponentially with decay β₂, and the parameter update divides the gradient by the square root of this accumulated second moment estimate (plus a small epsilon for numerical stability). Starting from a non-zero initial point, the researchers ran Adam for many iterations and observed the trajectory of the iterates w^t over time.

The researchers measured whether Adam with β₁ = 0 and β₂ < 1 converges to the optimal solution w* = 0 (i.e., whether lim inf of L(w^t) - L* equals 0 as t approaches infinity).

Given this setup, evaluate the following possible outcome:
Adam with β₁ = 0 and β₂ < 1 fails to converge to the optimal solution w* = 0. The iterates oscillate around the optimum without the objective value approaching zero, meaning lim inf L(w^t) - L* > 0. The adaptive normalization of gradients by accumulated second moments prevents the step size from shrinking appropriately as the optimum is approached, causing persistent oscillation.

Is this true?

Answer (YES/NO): YES